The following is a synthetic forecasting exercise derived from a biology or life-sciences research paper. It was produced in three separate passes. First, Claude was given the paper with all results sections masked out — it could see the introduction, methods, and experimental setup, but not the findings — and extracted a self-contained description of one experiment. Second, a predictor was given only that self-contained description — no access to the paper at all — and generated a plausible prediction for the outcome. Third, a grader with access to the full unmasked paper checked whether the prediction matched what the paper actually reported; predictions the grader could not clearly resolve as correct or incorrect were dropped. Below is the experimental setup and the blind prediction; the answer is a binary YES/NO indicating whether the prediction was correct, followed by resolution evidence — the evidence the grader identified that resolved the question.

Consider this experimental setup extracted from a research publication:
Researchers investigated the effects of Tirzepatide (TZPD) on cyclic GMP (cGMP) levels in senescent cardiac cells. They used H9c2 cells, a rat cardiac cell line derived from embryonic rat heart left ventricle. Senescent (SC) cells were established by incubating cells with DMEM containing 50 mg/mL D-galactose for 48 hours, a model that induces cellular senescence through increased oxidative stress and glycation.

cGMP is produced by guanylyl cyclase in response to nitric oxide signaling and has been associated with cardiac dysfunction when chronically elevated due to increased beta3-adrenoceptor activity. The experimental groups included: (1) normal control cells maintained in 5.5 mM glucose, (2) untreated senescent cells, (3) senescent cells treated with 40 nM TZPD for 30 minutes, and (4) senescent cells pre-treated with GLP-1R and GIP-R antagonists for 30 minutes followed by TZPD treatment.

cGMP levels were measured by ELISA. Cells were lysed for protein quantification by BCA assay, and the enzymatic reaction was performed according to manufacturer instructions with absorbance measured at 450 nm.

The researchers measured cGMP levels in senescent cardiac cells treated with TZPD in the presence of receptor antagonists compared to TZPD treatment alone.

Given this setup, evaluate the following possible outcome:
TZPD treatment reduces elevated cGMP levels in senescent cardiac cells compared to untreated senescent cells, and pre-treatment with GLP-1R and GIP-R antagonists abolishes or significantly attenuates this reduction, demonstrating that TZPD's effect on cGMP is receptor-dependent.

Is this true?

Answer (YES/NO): NO